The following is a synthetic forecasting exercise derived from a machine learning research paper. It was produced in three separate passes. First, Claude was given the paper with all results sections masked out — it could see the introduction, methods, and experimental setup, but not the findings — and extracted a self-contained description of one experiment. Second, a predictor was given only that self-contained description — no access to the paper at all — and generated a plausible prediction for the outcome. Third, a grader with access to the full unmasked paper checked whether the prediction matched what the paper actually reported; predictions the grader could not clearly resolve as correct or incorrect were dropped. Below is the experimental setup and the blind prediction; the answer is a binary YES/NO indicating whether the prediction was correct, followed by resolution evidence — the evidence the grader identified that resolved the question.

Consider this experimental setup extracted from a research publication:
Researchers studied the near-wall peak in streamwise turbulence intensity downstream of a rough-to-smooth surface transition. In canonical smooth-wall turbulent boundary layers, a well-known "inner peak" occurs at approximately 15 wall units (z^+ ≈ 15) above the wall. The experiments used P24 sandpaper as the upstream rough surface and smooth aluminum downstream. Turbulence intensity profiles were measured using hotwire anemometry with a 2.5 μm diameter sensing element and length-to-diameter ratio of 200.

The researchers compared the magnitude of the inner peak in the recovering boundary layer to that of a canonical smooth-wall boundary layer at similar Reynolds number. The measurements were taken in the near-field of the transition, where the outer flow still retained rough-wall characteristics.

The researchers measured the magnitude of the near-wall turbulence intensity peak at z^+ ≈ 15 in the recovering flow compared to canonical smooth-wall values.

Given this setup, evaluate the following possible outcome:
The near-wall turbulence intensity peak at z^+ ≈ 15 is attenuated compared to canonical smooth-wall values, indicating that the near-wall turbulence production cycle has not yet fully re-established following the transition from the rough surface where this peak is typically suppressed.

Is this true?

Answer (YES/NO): NO